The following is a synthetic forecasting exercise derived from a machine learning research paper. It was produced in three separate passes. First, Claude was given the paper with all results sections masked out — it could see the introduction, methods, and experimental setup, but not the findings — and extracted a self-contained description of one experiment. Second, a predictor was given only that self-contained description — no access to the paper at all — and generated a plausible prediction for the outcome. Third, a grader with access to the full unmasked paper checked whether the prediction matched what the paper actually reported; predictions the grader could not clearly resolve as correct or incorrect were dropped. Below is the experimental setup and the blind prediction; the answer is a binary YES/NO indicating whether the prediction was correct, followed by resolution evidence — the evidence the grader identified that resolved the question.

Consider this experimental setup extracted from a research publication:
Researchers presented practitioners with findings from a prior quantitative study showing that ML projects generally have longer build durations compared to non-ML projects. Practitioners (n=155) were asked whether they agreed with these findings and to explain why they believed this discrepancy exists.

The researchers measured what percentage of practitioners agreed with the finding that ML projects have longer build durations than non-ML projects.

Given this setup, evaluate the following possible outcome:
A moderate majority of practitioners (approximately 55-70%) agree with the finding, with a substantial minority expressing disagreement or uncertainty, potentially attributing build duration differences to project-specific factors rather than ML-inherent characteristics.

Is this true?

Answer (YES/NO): NO